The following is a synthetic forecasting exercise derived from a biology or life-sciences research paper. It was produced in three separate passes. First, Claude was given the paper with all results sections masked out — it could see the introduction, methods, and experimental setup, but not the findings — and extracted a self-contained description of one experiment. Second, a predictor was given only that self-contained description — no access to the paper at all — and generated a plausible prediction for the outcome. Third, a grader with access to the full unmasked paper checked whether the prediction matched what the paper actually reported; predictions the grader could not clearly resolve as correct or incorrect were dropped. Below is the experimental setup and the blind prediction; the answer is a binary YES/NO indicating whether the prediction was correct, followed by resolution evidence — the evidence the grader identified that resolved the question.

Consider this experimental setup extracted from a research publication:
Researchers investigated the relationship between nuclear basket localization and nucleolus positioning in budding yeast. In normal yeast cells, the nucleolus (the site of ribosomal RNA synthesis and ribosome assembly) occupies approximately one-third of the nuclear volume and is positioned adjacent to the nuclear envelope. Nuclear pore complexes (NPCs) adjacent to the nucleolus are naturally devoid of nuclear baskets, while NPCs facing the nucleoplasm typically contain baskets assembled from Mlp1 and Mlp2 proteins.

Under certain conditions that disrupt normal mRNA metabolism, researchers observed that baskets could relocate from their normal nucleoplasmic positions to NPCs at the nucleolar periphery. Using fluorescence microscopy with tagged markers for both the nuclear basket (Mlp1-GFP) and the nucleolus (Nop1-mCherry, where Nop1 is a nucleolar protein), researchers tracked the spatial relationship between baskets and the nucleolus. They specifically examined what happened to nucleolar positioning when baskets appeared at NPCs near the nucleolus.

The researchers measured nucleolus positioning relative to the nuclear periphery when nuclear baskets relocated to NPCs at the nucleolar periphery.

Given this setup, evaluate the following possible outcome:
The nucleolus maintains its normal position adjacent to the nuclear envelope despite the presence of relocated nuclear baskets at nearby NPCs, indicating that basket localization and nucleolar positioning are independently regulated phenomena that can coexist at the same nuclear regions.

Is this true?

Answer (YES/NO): NO